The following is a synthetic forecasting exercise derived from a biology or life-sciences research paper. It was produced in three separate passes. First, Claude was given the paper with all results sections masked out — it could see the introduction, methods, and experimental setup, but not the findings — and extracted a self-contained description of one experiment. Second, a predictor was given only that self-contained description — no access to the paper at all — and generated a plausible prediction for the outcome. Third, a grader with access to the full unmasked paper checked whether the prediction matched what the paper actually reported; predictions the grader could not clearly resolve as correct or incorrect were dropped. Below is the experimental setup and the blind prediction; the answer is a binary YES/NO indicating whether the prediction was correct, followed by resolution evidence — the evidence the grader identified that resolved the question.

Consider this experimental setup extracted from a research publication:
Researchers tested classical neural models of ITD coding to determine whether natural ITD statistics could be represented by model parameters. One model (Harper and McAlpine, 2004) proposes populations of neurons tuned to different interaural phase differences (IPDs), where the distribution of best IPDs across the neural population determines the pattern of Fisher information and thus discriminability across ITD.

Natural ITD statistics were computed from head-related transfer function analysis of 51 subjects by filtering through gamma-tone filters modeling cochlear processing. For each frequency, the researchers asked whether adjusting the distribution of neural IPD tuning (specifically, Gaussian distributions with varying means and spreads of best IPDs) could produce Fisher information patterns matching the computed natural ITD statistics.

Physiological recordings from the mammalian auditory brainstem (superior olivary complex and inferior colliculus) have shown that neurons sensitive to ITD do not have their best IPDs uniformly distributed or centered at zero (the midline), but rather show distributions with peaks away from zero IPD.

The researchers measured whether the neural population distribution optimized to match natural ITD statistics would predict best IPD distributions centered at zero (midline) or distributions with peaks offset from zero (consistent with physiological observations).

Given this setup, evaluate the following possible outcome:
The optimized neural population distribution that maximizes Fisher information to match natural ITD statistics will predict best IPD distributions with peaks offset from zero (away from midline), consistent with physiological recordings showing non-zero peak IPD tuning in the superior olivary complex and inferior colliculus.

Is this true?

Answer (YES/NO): YES